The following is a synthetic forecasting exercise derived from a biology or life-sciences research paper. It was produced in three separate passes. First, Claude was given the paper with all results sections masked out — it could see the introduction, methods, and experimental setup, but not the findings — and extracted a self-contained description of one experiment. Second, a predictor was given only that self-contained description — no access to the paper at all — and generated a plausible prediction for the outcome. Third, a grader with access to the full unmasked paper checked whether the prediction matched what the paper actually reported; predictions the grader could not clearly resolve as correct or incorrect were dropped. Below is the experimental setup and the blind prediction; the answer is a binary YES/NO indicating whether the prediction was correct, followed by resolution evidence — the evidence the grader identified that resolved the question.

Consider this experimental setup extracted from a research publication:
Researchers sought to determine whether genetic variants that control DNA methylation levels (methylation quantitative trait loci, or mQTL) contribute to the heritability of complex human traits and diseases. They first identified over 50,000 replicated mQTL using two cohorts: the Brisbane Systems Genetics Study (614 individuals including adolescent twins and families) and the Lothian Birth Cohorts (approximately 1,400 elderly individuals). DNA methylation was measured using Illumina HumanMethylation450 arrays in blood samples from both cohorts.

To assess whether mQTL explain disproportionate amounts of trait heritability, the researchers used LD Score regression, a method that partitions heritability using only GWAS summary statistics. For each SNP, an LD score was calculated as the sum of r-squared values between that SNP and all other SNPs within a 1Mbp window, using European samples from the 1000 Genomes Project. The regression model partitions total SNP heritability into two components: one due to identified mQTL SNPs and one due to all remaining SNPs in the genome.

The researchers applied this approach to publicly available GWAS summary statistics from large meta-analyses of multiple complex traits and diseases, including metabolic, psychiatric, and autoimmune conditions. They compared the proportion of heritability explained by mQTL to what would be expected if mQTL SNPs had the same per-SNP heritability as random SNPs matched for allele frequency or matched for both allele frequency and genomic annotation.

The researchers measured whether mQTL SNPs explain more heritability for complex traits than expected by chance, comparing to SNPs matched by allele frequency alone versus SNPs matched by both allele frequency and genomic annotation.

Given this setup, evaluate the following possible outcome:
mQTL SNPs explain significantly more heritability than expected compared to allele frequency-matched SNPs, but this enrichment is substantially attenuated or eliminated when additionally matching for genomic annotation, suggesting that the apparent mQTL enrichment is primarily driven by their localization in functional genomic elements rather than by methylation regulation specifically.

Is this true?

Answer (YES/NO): YES